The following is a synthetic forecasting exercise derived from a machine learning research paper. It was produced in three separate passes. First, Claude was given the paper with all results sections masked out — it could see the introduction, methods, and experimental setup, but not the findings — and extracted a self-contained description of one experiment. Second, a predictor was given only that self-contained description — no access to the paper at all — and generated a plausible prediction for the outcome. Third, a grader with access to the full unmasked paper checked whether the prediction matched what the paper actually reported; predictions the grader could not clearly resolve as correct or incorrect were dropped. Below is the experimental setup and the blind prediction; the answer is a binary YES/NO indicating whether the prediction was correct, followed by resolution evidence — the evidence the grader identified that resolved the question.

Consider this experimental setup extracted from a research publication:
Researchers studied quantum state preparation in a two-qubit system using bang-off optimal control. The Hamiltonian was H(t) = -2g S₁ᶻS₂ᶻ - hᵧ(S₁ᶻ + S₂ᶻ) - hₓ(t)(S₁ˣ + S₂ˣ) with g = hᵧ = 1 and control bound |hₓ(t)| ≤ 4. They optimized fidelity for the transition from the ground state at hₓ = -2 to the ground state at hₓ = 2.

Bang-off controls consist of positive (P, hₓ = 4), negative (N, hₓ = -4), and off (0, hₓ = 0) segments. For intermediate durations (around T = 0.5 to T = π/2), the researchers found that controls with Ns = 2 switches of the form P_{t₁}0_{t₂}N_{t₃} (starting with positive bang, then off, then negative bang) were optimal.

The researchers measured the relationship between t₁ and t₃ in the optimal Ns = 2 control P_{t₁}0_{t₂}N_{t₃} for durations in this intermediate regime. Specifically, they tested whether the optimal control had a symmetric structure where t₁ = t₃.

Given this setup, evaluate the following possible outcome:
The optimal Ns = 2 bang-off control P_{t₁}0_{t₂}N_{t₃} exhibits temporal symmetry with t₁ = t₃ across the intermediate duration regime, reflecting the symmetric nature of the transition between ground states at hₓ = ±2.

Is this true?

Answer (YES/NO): YES